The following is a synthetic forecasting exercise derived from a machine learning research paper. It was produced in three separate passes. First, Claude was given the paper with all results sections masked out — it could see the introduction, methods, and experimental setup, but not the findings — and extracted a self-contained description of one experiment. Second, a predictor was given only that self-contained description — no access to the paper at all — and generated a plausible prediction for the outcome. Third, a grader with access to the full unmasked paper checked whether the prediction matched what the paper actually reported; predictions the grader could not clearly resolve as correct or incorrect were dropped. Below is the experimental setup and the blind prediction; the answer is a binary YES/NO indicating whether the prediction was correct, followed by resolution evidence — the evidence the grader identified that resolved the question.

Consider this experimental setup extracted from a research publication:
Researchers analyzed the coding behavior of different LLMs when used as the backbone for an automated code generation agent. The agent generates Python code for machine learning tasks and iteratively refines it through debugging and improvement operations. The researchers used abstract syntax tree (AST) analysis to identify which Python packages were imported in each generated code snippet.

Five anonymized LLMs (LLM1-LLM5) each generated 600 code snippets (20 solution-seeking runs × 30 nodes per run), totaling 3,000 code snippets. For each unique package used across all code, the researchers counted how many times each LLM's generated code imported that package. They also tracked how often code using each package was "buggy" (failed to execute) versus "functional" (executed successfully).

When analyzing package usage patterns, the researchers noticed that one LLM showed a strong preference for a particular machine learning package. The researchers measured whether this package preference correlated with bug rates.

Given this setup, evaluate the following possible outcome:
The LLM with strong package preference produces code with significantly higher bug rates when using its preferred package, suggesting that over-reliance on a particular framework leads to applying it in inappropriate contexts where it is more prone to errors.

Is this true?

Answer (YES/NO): NO